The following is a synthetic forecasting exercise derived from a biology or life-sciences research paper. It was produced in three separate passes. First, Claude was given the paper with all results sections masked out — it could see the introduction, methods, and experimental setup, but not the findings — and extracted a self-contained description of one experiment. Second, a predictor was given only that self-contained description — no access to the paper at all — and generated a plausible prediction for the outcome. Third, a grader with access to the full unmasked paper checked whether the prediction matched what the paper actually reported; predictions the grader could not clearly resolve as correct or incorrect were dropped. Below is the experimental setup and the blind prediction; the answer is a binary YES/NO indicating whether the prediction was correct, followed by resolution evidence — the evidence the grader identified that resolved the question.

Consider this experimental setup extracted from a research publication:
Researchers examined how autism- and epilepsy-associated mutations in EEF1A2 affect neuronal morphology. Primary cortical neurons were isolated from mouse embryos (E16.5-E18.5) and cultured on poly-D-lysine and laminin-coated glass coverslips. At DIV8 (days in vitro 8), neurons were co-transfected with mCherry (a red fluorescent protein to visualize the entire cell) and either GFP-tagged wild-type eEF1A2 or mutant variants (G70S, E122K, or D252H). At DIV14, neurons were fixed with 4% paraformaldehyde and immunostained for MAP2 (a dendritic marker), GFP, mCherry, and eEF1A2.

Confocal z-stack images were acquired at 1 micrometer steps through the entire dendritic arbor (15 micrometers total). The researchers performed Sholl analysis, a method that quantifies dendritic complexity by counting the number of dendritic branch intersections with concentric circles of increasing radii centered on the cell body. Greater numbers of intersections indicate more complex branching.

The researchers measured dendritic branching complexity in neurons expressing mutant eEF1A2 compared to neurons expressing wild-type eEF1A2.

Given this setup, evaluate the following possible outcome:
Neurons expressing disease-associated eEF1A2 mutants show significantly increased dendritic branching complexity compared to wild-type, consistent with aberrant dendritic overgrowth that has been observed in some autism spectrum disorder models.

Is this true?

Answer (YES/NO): NO